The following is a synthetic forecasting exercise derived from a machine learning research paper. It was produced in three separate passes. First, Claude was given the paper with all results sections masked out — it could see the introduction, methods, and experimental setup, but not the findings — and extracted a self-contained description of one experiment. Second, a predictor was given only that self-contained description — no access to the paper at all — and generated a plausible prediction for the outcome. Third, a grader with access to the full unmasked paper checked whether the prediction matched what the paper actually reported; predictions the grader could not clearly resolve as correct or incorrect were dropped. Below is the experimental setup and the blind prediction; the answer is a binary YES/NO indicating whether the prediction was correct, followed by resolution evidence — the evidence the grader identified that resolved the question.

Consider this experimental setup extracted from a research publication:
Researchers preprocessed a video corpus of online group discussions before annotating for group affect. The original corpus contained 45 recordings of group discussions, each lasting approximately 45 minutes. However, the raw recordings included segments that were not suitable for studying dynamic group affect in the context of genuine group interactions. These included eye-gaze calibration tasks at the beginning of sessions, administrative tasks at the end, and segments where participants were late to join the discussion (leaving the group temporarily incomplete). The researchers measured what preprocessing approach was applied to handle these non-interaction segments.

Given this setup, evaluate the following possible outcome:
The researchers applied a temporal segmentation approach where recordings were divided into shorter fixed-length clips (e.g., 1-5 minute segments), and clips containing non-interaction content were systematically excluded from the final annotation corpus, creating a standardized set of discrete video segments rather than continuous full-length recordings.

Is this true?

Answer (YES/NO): NO